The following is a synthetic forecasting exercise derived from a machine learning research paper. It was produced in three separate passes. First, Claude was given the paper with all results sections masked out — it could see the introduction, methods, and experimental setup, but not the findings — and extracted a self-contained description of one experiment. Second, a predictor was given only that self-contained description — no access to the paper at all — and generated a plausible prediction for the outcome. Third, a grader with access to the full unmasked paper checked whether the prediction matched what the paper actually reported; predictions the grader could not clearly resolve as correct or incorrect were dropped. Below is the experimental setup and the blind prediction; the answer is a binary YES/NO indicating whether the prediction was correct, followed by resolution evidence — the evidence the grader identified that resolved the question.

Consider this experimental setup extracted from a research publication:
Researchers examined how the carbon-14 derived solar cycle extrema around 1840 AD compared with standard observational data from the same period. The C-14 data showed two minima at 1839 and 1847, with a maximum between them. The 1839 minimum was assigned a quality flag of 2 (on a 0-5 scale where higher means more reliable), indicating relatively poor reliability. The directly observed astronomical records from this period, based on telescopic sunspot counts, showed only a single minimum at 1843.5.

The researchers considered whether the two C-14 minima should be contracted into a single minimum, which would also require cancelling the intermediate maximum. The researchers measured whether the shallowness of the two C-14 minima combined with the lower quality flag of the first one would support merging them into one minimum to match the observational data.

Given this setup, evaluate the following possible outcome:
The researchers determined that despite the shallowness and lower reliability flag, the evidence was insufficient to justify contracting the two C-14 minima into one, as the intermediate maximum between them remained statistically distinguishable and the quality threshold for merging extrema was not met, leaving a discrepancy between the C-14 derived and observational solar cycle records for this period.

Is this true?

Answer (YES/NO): NO